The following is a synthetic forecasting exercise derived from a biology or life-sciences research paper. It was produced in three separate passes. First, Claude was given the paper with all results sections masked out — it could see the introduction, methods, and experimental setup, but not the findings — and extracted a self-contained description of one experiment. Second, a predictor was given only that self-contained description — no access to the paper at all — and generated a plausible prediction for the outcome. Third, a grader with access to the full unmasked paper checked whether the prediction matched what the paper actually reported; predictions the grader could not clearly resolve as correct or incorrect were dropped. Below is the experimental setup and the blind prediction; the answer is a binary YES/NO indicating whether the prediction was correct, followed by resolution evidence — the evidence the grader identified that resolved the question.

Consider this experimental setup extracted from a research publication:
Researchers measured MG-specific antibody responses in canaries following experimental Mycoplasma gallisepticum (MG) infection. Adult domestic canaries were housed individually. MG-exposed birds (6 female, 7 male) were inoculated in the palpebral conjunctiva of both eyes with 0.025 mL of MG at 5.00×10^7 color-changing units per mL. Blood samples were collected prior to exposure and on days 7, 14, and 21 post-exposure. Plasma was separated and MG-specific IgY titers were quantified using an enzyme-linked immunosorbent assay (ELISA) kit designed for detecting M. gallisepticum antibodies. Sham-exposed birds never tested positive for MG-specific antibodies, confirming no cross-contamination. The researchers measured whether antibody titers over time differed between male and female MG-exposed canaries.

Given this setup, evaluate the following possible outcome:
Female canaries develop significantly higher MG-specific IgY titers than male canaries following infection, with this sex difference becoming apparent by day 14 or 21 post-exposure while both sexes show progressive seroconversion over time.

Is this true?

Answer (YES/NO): NO